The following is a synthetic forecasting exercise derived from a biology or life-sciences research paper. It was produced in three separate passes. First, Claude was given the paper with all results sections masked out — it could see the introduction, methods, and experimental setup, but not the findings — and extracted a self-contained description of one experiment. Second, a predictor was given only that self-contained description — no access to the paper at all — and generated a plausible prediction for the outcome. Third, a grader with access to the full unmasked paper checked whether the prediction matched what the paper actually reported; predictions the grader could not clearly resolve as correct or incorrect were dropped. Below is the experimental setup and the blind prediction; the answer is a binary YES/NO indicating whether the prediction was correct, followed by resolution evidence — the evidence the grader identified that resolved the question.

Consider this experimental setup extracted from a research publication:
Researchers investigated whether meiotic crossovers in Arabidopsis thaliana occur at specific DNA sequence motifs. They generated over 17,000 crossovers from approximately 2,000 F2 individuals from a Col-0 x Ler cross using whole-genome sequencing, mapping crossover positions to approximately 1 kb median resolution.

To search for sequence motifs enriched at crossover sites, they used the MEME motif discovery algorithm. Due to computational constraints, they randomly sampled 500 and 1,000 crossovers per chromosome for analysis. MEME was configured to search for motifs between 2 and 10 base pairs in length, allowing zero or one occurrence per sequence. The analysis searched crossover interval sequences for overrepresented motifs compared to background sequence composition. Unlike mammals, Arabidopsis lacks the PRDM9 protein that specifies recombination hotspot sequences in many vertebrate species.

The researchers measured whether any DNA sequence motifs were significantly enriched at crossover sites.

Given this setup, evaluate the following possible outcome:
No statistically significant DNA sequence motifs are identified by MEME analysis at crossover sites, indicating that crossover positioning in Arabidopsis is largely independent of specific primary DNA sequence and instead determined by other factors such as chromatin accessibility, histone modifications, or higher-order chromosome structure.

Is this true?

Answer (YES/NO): NO